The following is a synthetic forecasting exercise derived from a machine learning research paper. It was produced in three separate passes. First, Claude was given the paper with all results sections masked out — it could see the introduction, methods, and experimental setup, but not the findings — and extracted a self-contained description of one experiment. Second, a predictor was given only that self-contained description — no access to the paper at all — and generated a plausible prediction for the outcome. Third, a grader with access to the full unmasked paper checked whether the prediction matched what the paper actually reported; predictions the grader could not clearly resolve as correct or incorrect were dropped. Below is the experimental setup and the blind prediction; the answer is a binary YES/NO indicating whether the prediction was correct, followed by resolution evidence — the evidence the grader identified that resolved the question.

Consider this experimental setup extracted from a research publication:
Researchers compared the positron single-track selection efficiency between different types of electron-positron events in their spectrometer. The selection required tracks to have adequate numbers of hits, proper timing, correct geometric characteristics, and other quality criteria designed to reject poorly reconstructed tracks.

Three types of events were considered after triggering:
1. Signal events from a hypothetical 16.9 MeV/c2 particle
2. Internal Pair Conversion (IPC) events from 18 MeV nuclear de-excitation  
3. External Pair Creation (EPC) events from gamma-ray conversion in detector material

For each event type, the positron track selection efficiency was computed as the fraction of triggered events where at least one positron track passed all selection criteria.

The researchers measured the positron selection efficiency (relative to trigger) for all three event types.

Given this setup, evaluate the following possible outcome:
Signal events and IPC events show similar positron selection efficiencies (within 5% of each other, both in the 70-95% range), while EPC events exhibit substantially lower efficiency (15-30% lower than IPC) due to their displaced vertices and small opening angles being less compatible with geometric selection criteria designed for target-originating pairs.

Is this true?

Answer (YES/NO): NO